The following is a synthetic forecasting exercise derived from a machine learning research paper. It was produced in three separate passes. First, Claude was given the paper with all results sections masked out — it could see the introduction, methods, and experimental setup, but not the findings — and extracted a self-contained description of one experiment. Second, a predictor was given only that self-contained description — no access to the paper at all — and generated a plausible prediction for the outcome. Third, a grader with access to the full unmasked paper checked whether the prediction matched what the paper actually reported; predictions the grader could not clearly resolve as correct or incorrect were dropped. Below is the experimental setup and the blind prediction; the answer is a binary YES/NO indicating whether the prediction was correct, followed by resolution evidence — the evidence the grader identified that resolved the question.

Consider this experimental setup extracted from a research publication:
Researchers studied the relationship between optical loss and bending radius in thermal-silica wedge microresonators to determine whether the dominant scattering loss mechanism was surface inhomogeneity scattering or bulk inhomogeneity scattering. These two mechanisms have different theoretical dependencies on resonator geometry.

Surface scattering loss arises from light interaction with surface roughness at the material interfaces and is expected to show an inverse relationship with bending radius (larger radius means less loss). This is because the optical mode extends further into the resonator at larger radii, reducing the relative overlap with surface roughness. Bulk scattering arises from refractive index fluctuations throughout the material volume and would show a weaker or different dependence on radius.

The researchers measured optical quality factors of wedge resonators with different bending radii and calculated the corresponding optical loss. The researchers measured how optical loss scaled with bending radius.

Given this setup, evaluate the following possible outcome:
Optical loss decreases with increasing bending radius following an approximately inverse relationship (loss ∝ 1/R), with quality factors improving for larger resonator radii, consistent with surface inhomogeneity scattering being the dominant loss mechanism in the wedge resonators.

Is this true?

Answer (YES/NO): YES